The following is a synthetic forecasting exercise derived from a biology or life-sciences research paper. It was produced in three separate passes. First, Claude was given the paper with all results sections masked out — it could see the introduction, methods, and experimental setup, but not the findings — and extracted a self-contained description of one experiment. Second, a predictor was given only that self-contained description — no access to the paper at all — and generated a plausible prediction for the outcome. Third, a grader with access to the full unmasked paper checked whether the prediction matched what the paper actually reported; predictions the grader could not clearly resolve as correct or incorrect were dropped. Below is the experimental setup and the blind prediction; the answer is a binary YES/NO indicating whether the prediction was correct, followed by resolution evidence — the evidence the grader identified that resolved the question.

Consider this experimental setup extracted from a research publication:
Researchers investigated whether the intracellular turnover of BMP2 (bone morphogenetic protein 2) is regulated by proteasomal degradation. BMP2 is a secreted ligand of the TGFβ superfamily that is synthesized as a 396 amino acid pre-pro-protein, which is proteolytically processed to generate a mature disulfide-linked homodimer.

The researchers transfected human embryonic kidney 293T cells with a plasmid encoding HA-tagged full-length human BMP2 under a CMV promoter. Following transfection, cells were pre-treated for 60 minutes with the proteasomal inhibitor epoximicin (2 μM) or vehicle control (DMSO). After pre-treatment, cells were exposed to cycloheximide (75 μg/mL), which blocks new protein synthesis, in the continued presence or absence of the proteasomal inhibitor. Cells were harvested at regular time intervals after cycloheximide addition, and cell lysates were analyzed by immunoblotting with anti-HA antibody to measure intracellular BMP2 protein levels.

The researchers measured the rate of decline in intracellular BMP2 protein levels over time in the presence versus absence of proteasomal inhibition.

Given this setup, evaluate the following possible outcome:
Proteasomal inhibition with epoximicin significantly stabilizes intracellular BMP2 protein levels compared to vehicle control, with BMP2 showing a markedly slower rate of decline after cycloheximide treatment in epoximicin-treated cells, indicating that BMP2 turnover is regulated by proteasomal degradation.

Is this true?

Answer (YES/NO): YES